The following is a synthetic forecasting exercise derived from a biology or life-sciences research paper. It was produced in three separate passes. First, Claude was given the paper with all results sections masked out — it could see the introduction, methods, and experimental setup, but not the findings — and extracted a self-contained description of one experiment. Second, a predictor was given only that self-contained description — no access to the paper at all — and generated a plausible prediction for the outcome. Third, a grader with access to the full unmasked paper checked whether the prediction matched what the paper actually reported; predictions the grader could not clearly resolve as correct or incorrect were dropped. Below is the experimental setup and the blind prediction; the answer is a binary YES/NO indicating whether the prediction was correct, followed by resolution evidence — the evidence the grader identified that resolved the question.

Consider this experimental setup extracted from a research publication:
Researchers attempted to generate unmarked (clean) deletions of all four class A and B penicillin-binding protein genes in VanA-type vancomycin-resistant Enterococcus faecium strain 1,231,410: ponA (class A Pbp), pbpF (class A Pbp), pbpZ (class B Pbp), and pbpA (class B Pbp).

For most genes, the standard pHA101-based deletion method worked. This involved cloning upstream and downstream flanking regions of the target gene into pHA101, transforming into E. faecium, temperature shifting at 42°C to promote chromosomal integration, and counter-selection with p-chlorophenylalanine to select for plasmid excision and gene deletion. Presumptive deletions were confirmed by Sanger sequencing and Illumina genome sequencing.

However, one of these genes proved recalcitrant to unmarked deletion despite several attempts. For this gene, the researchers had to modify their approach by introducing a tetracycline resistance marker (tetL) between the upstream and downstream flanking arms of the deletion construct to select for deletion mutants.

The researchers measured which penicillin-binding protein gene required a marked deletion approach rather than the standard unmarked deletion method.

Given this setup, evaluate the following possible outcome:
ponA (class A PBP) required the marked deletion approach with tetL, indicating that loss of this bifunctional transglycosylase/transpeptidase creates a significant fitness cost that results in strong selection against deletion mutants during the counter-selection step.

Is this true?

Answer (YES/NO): NO